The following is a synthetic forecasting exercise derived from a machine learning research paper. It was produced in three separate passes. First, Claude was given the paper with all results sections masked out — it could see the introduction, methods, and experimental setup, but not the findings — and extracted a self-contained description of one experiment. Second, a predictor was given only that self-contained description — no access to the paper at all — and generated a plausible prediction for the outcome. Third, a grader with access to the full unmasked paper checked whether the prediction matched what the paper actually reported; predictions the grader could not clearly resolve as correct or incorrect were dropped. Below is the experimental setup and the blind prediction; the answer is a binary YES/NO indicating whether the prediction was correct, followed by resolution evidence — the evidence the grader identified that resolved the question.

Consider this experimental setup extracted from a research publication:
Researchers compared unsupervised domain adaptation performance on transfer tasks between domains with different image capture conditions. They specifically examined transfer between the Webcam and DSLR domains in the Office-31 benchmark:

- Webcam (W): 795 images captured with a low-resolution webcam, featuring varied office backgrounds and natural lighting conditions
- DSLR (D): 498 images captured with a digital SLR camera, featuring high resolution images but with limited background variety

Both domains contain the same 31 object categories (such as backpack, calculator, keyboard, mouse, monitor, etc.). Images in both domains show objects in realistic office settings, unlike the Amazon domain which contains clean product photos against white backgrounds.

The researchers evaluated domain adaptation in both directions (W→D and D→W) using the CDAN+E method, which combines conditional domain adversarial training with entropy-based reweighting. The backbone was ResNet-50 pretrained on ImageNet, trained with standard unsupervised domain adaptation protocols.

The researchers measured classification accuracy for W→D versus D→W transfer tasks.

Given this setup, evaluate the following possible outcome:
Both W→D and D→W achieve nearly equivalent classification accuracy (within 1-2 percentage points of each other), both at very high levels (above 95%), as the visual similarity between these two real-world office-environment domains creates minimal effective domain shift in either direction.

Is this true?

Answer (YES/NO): YES